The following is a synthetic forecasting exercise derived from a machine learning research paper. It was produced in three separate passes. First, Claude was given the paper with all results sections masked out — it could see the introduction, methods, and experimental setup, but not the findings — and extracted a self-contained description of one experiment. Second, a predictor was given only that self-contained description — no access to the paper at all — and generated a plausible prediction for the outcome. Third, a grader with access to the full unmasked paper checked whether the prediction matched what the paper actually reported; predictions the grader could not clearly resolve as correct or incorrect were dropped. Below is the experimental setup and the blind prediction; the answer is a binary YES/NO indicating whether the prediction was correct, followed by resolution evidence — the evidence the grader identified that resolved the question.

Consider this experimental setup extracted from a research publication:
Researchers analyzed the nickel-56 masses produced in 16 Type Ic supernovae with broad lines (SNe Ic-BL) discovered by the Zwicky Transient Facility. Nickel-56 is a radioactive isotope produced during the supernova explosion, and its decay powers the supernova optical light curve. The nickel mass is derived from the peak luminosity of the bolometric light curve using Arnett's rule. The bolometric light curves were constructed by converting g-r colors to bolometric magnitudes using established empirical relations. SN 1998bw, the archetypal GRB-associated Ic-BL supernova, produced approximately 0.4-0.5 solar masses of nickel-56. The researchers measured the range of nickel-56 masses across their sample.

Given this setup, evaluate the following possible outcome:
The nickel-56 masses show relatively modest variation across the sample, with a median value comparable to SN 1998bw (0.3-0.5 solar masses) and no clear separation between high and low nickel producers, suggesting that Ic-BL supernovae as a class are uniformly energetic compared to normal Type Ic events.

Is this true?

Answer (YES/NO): NO